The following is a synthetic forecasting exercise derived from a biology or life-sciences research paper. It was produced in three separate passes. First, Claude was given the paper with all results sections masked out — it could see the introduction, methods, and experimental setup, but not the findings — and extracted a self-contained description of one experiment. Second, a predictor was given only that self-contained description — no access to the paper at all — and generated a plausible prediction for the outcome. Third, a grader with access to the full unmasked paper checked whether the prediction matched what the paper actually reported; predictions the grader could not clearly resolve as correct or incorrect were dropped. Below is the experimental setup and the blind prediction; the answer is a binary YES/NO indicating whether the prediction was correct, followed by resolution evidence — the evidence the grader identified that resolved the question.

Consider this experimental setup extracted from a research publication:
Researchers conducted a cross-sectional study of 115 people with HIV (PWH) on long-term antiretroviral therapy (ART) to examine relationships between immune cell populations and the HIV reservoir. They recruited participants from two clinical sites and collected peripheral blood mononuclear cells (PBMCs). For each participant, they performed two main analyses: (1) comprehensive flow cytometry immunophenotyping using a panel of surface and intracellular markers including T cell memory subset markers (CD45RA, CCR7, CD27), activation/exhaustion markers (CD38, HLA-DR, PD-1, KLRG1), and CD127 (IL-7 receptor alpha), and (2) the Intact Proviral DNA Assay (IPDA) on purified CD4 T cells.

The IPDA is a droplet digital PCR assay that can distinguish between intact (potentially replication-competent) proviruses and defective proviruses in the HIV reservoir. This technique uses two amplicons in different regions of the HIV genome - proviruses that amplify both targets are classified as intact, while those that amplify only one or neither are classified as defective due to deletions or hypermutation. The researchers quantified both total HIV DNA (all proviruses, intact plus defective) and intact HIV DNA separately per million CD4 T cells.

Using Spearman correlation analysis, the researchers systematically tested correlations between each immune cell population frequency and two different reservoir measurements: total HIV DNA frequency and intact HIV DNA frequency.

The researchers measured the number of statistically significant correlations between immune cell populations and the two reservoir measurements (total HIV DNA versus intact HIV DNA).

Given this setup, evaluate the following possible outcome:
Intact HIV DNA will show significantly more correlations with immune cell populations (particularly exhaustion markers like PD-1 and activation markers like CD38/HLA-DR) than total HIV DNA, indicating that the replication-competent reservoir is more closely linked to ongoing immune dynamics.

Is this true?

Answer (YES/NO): NO